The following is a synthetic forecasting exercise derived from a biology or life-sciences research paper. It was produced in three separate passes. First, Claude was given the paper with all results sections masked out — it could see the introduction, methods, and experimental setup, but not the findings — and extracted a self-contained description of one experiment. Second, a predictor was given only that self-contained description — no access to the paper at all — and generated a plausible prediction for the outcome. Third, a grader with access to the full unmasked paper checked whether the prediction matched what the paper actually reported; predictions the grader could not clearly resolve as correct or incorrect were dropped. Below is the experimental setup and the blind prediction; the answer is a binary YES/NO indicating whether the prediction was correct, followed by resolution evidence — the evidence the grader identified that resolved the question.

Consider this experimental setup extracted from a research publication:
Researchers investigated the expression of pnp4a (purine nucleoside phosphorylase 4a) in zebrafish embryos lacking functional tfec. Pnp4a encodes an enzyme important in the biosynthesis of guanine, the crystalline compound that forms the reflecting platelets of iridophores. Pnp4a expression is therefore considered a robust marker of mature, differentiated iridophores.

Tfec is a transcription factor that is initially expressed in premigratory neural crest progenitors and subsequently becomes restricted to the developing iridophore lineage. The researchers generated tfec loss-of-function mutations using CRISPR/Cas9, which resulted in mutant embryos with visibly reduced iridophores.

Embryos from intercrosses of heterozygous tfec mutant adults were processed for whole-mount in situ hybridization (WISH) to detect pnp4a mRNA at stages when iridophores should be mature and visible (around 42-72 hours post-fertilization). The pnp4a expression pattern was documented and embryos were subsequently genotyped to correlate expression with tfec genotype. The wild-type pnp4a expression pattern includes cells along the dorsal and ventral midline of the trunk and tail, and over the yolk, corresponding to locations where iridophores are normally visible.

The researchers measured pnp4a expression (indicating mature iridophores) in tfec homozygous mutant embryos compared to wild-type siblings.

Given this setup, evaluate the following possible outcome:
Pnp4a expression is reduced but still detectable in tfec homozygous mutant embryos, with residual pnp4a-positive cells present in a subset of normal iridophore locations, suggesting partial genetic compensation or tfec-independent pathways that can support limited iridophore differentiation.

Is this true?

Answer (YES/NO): NO